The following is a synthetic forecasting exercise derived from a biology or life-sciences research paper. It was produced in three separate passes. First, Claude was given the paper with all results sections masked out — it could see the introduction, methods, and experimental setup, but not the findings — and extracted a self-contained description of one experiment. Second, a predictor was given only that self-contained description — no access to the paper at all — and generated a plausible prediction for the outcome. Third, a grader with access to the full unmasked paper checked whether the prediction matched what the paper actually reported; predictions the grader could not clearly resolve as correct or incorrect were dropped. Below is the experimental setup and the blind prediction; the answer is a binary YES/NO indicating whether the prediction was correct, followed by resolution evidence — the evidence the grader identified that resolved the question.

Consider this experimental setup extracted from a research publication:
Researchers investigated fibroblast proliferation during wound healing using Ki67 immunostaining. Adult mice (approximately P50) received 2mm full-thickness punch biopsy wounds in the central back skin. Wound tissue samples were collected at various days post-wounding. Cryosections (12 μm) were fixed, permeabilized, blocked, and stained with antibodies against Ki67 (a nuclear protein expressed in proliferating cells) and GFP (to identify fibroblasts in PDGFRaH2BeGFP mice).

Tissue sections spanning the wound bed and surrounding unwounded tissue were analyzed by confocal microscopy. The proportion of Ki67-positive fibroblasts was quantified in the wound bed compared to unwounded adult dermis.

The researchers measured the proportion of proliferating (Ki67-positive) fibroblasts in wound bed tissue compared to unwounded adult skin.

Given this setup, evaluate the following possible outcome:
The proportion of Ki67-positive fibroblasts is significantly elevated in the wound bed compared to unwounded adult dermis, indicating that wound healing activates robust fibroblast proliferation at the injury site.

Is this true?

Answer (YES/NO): YES